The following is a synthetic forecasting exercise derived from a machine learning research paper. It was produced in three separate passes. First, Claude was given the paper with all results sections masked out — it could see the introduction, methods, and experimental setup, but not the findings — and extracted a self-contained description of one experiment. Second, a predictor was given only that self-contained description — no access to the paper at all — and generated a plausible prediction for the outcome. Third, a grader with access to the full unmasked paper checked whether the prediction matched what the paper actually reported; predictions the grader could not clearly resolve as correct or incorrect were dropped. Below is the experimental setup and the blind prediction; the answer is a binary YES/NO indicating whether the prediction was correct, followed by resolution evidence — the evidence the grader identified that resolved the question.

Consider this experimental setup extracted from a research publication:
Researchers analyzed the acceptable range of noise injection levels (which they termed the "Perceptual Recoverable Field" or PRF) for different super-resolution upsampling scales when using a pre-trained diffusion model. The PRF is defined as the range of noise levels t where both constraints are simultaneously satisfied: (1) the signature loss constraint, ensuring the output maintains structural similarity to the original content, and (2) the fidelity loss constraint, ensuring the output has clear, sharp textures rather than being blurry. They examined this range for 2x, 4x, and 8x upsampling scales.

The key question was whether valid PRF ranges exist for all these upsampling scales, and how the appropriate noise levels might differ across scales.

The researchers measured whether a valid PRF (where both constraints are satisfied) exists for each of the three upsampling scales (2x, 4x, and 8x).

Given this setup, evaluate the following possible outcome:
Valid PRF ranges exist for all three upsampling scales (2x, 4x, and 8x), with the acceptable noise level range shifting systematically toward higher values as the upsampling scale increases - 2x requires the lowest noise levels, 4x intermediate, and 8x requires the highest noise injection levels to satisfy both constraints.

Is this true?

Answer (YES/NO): NO